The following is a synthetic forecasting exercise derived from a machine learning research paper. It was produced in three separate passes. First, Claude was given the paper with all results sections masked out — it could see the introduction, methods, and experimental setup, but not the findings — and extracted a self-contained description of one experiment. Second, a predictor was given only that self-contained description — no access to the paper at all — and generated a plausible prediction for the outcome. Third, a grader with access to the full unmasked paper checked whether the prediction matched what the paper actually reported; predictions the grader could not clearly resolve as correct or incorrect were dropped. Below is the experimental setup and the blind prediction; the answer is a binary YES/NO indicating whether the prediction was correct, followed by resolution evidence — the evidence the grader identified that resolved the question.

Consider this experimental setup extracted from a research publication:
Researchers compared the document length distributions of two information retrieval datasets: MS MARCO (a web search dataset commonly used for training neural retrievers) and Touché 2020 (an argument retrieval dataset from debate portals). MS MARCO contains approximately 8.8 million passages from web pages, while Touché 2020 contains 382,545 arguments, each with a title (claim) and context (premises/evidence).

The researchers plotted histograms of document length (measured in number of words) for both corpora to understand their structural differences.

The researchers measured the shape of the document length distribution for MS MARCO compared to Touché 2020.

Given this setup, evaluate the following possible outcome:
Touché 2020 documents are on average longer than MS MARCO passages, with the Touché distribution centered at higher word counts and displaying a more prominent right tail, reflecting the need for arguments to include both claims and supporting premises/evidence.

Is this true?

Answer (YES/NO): NO